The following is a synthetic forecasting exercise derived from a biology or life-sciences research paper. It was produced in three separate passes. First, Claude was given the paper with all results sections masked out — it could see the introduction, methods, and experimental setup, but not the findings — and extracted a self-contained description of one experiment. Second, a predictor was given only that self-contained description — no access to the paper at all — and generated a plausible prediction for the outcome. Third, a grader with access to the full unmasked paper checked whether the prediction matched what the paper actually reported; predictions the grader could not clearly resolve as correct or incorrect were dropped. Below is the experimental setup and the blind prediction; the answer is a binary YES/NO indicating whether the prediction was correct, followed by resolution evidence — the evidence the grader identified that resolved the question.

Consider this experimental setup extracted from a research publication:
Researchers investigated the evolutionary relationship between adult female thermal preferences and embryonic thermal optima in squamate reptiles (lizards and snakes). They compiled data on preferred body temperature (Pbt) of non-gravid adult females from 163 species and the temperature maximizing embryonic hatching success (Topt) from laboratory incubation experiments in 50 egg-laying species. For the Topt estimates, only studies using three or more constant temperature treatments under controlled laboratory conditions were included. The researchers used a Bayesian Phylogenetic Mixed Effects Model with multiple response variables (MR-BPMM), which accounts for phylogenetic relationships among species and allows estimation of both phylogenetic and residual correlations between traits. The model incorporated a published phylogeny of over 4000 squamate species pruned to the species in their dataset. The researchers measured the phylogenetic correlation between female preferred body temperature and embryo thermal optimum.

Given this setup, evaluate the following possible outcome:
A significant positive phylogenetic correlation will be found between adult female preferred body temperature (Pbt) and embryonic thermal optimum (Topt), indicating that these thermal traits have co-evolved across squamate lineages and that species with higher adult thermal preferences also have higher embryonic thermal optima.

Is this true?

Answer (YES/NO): NO